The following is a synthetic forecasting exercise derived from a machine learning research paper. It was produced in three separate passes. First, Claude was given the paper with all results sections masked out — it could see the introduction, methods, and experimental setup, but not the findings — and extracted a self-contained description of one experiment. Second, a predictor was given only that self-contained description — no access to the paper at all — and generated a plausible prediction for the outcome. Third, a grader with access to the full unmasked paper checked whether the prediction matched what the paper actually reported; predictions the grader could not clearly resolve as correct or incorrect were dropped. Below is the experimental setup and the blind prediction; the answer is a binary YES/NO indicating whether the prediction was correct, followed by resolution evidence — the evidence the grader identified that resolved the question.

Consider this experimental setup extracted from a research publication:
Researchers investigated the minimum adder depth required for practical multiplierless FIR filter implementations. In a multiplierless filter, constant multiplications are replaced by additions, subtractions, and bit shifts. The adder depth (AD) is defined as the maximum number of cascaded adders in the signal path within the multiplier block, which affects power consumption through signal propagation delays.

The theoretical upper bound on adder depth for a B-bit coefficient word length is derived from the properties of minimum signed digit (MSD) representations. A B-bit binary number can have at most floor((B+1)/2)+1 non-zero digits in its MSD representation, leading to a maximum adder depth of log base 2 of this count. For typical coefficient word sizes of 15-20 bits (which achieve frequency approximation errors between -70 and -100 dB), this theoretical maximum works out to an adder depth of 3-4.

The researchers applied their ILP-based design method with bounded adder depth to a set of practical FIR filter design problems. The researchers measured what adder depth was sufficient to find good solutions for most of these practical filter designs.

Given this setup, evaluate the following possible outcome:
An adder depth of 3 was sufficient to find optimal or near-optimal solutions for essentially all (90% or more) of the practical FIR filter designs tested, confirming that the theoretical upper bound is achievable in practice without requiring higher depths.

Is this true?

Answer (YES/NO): NO